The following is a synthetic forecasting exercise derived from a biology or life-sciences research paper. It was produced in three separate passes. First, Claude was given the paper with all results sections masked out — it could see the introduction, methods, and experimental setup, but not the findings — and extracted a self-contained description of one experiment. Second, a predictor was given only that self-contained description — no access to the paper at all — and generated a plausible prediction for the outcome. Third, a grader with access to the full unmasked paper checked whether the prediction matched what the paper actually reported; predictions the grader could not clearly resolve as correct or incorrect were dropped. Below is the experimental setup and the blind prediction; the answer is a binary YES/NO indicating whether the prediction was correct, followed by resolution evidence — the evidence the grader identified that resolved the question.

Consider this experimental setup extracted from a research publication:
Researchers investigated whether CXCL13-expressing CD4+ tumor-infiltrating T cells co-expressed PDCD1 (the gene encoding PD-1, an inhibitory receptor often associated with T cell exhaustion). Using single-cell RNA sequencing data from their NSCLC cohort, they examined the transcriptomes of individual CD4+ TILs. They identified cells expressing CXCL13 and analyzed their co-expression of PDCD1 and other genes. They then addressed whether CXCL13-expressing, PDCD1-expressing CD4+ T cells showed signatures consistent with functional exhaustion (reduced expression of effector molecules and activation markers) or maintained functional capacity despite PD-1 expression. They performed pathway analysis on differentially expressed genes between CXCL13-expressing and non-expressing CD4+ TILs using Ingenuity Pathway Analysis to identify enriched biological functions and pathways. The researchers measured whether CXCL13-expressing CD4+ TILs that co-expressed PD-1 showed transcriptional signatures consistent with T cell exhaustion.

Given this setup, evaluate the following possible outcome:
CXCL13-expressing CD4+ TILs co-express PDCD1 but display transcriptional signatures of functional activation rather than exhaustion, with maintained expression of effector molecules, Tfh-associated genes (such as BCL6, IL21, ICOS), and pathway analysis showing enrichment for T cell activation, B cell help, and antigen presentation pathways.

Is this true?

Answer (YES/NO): YES